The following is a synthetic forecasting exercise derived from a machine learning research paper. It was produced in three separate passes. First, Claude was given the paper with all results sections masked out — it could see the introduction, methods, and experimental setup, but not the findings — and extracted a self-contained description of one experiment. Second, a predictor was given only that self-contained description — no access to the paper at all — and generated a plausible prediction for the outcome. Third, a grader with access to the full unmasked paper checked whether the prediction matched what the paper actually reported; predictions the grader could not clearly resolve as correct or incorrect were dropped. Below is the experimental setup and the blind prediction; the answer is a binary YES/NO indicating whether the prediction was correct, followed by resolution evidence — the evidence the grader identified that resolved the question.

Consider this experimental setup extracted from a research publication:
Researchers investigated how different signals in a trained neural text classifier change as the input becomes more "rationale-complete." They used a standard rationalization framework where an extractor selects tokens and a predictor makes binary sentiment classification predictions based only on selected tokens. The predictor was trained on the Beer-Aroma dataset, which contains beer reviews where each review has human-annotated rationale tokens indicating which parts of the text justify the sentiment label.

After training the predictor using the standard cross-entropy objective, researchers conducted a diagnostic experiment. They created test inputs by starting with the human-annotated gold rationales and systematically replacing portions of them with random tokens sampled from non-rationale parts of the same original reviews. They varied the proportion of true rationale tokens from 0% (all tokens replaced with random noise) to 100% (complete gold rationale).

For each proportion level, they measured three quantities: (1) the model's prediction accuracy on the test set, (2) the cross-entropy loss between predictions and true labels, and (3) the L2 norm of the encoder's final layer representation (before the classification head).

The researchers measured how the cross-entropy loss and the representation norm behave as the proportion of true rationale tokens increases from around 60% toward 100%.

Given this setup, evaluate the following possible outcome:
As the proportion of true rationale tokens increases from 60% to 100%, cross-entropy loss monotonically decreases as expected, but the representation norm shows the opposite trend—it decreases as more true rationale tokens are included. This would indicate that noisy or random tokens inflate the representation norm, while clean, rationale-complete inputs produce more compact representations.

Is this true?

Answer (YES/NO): NO